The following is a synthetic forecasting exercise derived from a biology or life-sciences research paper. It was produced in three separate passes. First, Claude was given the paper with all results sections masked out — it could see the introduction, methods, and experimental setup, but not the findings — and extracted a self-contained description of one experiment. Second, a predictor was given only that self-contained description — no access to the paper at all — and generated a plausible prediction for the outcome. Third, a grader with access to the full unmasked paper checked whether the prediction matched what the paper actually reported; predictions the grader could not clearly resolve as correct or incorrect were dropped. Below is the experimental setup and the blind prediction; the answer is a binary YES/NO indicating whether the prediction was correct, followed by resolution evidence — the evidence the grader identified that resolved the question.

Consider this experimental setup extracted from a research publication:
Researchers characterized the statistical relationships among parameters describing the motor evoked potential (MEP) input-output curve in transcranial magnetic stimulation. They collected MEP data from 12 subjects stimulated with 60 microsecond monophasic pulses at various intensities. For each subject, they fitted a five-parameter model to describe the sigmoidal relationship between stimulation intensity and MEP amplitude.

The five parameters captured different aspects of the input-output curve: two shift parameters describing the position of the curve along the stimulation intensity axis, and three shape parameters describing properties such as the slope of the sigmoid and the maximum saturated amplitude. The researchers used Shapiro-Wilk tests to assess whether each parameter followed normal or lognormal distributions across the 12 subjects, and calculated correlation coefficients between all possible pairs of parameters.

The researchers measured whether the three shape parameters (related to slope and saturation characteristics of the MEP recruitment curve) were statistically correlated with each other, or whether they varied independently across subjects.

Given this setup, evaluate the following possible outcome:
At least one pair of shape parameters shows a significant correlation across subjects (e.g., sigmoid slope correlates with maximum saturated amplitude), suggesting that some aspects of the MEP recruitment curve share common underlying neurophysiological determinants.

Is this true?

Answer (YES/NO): YES